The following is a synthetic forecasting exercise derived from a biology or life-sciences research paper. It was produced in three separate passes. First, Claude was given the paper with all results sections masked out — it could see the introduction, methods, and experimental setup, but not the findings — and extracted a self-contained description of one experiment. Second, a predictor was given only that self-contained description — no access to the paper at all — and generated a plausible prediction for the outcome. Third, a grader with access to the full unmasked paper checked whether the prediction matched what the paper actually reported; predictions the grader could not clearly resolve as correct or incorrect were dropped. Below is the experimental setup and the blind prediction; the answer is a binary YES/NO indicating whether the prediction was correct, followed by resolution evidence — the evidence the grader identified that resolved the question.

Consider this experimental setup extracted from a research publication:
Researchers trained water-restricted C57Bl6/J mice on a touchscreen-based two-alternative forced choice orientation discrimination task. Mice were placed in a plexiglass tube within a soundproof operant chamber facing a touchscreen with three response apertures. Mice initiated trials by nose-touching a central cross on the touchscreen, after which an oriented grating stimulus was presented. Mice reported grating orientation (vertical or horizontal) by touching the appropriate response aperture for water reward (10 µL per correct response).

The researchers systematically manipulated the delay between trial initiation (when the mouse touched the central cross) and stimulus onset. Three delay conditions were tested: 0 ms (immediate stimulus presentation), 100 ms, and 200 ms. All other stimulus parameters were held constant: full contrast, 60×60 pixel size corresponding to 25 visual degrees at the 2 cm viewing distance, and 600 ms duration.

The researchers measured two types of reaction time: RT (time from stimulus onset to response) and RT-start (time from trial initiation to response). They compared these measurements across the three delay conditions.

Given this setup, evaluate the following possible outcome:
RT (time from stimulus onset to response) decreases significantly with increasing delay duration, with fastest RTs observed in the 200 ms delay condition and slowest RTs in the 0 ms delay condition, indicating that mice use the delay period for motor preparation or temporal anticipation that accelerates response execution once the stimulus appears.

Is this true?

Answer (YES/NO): NO